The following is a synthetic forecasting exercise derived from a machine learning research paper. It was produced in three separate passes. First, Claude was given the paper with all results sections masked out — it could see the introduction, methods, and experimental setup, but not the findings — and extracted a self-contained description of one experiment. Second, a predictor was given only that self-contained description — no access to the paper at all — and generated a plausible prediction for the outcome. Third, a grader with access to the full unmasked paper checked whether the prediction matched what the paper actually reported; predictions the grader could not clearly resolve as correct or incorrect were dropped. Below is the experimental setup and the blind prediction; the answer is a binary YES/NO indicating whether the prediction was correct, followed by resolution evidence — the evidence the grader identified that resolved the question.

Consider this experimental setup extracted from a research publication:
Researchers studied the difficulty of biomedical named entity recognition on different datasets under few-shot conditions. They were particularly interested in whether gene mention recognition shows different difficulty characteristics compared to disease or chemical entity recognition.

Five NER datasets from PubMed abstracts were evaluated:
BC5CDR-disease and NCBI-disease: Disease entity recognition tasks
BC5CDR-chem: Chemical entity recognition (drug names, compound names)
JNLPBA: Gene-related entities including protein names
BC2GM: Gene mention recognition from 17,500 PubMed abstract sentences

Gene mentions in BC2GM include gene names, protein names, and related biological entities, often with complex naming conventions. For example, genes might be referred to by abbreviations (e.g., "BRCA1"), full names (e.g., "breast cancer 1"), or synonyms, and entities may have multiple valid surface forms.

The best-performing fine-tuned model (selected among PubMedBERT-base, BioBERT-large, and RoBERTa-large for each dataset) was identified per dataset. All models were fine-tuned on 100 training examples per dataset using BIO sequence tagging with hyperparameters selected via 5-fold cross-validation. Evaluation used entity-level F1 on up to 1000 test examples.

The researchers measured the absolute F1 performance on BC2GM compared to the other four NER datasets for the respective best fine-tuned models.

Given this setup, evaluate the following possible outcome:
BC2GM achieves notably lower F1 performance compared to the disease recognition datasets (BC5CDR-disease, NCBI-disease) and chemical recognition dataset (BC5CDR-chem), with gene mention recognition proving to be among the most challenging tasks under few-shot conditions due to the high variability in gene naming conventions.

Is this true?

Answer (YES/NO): YES